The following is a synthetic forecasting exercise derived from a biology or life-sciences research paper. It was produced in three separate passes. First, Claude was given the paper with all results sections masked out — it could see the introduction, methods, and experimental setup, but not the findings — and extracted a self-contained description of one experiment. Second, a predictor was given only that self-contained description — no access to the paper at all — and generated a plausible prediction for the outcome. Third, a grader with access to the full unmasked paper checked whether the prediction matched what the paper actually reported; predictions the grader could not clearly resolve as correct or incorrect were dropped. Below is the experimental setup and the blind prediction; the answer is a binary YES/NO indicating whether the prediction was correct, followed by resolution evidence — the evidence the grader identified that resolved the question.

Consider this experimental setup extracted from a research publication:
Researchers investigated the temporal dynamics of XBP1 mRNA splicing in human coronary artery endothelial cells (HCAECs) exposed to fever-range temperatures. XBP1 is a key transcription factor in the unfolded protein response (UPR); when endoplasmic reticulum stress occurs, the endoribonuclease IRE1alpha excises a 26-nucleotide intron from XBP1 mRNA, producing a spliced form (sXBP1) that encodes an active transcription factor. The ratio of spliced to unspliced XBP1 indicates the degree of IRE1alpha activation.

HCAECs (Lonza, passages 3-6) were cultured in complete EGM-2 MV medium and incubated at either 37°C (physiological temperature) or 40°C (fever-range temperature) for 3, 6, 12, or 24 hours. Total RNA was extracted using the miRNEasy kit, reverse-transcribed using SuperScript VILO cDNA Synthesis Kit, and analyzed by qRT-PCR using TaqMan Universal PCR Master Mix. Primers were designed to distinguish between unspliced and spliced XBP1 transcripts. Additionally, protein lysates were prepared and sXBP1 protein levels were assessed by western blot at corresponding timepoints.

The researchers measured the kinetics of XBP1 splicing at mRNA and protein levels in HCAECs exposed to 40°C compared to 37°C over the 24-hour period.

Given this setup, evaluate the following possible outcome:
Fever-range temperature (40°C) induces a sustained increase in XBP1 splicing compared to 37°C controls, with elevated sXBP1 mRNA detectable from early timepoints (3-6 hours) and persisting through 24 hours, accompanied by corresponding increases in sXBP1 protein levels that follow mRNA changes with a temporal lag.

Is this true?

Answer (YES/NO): NO